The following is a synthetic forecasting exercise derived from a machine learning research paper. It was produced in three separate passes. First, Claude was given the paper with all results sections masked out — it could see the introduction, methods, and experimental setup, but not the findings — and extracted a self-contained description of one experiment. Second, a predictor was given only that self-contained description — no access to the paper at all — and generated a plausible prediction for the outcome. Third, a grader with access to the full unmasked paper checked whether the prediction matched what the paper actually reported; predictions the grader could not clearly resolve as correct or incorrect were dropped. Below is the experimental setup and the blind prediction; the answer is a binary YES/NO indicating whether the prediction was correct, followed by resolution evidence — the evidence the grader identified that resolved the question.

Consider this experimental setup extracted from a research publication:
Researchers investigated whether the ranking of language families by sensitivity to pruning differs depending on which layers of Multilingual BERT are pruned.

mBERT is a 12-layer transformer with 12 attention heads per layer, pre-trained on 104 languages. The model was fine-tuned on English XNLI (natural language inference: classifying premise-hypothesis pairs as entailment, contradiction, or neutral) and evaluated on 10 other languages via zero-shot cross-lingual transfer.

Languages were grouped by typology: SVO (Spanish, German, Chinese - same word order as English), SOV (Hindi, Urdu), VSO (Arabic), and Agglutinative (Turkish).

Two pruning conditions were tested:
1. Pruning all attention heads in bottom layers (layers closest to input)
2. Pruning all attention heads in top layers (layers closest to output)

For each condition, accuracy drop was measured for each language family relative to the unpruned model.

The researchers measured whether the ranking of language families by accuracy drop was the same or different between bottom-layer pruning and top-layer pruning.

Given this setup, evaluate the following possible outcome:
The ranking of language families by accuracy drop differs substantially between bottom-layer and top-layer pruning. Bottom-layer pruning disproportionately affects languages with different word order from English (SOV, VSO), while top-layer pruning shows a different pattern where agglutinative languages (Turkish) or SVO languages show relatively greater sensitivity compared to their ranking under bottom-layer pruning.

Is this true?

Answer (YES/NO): NO